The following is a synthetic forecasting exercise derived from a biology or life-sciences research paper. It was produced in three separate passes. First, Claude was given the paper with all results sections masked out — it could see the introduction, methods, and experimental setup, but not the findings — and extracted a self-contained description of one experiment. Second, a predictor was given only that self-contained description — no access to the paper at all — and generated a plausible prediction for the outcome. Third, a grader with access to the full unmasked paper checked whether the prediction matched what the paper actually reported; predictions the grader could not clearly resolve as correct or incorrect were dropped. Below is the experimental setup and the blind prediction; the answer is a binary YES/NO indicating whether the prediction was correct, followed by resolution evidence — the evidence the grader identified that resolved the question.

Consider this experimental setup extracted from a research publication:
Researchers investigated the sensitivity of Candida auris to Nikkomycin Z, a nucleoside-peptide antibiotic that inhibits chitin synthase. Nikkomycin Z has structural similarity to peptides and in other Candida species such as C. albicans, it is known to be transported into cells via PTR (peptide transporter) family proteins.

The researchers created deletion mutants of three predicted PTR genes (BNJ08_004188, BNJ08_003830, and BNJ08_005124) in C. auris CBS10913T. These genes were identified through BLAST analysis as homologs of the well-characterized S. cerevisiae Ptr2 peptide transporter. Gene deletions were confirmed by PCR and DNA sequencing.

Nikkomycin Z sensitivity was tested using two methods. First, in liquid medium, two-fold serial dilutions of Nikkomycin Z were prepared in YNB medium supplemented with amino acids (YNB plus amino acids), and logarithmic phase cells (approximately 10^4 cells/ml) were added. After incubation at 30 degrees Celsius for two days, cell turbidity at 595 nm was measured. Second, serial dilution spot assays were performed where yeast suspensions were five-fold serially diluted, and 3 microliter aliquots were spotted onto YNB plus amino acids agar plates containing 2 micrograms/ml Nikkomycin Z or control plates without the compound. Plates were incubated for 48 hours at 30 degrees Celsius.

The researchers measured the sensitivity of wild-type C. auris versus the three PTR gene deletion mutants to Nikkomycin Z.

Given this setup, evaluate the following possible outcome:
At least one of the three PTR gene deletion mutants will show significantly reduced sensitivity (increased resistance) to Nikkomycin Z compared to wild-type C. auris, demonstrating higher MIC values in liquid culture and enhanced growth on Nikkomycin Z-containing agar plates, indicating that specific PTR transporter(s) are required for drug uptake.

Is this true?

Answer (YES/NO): YES